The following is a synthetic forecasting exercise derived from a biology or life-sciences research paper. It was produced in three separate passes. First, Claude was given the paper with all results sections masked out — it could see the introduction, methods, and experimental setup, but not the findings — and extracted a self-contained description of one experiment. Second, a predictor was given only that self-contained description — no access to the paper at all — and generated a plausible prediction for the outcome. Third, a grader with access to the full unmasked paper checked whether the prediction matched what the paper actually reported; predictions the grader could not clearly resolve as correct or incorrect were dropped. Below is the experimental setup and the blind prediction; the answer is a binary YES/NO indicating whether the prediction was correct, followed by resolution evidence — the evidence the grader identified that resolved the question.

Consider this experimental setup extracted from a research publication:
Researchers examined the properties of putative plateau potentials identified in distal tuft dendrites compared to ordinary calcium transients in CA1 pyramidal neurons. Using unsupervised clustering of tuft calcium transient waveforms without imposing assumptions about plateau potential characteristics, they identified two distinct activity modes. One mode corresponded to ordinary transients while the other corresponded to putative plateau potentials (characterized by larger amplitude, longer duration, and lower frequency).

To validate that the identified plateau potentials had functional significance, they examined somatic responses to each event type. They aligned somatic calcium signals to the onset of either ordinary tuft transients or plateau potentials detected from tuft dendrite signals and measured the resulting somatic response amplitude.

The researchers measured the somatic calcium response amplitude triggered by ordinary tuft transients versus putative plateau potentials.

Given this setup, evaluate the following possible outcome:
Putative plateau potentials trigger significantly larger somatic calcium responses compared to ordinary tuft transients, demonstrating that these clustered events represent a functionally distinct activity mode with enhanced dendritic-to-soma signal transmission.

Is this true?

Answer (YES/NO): YES